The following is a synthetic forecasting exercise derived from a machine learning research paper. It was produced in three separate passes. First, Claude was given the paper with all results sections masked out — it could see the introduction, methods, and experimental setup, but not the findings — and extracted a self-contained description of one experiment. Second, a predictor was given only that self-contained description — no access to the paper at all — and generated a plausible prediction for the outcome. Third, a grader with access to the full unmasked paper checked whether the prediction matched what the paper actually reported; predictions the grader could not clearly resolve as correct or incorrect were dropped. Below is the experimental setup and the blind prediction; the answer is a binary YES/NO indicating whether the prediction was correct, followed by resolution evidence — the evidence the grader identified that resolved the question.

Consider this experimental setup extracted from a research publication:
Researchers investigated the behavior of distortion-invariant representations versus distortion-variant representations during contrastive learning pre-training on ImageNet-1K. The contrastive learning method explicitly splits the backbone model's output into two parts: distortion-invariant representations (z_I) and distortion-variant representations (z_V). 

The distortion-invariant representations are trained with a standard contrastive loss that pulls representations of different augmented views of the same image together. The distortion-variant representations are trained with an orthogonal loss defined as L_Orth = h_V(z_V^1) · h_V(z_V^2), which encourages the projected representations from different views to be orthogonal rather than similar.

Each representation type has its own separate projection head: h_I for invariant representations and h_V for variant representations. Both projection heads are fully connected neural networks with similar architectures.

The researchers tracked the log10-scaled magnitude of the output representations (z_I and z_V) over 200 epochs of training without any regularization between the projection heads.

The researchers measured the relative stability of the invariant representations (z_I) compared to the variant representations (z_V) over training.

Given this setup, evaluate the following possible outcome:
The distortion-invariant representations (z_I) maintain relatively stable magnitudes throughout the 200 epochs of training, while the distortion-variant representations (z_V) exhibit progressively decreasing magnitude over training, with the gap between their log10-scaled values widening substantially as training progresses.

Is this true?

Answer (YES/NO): YES